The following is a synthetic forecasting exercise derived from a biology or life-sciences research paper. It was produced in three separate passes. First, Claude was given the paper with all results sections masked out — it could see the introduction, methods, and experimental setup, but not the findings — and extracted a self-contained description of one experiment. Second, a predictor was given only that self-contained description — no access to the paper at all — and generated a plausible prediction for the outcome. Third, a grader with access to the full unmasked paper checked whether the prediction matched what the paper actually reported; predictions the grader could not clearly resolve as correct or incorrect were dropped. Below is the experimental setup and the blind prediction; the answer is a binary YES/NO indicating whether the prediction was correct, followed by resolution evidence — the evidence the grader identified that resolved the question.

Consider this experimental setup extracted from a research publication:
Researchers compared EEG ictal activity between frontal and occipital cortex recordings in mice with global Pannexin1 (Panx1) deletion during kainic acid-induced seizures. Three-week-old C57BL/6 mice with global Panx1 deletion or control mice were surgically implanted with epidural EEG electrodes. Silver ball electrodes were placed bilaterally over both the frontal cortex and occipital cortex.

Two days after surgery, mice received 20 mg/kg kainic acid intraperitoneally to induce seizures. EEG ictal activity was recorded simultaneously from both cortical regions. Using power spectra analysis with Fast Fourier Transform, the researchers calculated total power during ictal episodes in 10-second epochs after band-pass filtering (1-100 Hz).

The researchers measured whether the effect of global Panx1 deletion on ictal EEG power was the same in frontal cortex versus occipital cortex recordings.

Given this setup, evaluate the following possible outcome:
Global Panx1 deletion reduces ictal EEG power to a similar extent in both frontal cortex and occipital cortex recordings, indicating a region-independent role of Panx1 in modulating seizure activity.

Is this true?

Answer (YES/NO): NO